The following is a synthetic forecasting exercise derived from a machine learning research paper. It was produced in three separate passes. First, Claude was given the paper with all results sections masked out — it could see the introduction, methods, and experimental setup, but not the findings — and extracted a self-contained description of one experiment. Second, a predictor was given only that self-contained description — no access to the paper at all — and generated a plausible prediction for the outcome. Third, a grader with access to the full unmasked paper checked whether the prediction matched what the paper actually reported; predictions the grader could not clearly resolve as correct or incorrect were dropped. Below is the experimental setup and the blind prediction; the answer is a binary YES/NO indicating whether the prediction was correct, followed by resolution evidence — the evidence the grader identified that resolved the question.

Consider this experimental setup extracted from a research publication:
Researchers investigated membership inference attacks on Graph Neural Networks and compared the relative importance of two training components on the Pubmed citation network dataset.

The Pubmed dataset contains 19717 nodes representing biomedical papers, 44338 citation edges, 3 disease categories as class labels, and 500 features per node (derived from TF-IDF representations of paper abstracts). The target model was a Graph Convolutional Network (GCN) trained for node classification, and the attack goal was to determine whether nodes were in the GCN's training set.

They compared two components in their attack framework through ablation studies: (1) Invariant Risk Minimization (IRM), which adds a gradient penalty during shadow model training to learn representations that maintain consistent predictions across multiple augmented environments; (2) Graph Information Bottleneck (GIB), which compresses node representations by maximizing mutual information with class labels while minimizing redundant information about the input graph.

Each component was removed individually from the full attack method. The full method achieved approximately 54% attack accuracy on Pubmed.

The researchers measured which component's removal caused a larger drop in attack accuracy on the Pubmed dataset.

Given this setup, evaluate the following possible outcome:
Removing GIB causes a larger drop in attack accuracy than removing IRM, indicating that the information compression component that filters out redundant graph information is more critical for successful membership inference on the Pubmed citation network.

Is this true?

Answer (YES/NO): NO